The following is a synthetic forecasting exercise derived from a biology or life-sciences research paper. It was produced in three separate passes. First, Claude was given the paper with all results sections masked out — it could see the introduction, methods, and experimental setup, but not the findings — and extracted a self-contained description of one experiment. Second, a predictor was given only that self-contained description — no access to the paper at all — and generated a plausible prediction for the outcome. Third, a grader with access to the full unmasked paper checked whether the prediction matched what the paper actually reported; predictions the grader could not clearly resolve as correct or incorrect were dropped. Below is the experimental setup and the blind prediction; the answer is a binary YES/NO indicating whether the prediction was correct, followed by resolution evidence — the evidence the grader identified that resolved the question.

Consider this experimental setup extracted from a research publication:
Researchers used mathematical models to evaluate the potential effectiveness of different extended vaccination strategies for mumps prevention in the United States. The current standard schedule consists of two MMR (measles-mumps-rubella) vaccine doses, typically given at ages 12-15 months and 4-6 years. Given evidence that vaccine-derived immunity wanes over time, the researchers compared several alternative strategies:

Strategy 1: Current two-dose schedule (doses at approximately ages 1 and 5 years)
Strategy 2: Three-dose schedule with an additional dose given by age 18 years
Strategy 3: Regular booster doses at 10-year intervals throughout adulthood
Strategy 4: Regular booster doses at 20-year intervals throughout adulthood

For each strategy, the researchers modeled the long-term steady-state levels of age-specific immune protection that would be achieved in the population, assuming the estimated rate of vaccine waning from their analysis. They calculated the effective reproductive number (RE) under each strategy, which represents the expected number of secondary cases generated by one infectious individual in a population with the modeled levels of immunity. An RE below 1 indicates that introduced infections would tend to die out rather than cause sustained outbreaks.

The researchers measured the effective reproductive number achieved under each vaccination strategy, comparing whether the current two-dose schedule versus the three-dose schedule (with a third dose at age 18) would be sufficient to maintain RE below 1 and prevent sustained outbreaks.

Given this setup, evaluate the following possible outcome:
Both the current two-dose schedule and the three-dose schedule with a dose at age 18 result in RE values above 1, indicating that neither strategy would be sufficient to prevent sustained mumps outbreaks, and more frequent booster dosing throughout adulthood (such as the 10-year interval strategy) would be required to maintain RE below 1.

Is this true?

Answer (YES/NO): NO